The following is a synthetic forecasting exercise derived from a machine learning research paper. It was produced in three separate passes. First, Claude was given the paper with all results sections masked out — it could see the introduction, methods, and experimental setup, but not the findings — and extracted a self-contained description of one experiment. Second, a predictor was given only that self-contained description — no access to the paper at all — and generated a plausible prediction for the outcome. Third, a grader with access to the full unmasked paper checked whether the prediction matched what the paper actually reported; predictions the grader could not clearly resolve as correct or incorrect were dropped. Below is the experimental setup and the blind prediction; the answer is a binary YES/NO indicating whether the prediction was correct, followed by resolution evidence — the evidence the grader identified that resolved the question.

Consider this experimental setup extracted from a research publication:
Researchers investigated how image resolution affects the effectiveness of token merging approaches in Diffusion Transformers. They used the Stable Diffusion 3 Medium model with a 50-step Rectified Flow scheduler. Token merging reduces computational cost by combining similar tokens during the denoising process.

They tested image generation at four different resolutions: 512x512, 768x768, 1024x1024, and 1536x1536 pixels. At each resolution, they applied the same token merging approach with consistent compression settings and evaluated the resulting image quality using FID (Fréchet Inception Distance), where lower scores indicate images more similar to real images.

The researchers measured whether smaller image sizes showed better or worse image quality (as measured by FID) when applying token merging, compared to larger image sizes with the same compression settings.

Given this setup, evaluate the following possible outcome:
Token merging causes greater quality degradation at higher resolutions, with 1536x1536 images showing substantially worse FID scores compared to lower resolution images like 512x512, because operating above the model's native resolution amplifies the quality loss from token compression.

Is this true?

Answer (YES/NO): NO